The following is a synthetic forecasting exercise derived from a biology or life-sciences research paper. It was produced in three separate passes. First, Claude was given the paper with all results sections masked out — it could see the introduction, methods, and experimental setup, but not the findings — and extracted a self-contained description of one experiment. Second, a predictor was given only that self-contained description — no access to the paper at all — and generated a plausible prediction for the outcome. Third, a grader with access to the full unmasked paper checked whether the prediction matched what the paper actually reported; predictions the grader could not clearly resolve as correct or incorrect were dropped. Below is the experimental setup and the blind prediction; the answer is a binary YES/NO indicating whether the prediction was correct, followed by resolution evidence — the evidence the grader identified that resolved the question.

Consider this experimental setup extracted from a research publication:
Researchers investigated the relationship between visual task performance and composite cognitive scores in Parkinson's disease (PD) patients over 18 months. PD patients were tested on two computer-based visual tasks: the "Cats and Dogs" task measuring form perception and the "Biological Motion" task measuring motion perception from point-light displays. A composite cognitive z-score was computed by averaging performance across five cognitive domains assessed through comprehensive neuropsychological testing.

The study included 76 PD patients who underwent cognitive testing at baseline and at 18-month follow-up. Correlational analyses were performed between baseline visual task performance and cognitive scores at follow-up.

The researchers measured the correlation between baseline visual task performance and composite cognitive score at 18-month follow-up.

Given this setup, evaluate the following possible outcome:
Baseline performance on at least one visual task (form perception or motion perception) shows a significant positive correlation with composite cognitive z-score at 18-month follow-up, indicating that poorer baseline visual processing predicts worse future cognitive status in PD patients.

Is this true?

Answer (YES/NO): NO